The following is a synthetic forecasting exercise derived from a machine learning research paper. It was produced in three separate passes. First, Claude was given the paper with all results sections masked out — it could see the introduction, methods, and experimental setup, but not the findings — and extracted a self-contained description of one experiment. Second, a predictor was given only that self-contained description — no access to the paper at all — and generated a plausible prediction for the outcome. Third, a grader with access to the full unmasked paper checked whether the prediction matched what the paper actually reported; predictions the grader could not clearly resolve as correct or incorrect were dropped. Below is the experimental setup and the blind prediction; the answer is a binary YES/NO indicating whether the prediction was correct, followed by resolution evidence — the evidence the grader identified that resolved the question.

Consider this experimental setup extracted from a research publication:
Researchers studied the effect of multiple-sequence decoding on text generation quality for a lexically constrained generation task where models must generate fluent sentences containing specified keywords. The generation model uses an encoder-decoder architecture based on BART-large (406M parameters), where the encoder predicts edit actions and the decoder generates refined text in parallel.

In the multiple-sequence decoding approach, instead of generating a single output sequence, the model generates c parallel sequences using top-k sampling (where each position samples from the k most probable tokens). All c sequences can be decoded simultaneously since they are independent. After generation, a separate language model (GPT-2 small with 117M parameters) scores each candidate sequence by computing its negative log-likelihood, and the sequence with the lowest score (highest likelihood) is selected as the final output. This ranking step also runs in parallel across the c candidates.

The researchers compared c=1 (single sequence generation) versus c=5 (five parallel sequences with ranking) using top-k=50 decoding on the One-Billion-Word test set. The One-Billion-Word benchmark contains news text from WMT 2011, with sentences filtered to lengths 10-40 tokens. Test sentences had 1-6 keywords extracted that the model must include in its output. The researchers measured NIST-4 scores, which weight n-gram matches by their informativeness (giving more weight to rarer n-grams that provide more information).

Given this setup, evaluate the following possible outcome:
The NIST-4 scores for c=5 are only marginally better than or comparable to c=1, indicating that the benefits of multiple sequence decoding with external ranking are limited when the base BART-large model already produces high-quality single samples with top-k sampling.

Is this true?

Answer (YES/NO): NO